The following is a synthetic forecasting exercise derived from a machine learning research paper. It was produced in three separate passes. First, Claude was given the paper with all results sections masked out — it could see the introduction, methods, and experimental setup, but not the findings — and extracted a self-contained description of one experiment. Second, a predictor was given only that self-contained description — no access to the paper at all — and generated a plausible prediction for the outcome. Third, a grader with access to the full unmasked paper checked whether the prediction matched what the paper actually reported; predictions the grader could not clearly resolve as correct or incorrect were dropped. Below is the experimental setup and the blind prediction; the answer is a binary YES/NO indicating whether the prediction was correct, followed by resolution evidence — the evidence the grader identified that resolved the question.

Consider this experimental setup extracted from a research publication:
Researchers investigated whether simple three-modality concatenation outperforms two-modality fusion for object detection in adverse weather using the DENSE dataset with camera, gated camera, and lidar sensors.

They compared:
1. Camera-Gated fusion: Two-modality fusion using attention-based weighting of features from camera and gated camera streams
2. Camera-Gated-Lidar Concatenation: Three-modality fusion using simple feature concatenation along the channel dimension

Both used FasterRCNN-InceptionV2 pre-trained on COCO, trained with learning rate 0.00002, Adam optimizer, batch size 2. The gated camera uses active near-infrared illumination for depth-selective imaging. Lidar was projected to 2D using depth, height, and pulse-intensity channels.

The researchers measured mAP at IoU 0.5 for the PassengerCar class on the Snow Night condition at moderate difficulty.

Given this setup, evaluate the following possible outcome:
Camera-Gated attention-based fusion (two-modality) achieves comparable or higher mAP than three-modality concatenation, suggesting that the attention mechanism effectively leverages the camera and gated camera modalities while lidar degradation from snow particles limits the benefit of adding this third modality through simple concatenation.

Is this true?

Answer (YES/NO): YES